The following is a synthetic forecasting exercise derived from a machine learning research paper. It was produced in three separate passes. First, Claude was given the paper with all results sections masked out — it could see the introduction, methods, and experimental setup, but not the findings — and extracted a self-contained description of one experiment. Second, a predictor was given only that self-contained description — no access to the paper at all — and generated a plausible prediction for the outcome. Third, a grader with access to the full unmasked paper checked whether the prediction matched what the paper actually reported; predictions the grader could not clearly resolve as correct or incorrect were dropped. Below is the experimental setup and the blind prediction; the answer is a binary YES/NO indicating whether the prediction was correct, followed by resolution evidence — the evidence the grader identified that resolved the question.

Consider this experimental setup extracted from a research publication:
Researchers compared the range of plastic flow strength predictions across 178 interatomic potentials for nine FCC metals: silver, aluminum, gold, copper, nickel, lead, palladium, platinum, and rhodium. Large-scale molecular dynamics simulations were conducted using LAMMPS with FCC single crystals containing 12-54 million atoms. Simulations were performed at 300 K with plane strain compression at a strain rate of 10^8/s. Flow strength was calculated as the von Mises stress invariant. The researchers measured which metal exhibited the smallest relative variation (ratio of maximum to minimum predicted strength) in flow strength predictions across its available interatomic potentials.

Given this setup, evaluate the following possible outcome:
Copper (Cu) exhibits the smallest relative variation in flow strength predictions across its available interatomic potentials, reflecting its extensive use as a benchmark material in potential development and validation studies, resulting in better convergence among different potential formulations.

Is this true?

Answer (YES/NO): NO